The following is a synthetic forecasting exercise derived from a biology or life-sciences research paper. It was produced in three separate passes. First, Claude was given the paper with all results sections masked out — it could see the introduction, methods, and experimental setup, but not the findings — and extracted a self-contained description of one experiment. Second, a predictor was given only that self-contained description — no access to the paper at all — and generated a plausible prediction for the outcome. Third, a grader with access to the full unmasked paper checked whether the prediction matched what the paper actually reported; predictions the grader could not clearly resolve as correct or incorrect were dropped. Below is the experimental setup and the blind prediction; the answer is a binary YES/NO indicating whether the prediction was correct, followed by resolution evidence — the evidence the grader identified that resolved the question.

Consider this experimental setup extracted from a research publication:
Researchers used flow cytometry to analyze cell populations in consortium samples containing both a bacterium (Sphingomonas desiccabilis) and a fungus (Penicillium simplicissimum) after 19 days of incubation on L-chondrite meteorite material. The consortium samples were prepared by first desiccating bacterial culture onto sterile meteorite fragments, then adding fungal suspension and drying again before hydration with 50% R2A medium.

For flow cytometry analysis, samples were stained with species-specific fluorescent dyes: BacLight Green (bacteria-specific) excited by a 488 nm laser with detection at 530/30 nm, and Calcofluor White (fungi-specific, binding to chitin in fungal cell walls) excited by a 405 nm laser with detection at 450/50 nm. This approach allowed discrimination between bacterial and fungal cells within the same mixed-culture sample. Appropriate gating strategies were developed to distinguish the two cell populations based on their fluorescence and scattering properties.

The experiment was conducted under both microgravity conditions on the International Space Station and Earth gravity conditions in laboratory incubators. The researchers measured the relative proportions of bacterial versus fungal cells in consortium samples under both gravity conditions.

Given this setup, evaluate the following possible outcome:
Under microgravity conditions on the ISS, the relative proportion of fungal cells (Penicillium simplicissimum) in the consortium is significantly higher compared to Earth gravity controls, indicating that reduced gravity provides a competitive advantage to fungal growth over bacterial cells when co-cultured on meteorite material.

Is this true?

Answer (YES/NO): NO